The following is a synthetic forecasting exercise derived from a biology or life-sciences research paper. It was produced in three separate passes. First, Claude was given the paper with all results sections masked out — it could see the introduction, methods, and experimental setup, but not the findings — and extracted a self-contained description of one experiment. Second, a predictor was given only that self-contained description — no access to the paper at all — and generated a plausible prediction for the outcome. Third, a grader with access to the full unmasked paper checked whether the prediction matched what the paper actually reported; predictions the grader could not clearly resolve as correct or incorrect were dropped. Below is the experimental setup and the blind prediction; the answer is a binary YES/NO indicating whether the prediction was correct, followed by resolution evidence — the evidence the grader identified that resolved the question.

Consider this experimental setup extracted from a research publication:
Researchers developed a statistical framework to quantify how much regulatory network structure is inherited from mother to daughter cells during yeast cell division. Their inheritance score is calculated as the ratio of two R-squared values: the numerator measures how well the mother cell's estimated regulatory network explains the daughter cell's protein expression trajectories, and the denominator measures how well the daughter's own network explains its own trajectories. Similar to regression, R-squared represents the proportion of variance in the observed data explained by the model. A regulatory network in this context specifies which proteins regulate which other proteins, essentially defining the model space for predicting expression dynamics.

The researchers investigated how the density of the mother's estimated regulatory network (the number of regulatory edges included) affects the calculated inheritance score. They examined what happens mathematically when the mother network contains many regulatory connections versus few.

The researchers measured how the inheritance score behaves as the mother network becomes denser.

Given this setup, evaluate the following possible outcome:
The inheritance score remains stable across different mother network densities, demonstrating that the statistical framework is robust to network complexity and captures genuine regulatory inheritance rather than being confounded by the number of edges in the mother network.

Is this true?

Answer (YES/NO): NO